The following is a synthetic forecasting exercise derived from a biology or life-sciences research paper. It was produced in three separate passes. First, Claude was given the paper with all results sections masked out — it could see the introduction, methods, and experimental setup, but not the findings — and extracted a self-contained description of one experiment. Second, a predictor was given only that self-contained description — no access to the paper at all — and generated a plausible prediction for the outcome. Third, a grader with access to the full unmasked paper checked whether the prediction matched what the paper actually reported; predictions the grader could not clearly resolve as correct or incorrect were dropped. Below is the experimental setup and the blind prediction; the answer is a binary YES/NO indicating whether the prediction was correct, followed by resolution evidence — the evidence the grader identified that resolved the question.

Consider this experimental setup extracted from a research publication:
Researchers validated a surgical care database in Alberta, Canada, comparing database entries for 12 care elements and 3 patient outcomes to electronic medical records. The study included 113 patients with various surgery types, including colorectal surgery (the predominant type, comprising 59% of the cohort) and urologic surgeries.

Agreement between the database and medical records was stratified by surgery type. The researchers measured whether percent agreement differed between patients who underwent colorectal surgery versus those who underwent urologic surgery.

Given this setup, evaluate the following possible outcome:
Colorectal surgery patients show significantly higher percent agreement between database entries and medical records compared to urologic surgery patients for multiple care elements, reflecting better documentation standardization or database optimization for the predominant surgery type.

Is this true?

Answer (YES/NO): NO